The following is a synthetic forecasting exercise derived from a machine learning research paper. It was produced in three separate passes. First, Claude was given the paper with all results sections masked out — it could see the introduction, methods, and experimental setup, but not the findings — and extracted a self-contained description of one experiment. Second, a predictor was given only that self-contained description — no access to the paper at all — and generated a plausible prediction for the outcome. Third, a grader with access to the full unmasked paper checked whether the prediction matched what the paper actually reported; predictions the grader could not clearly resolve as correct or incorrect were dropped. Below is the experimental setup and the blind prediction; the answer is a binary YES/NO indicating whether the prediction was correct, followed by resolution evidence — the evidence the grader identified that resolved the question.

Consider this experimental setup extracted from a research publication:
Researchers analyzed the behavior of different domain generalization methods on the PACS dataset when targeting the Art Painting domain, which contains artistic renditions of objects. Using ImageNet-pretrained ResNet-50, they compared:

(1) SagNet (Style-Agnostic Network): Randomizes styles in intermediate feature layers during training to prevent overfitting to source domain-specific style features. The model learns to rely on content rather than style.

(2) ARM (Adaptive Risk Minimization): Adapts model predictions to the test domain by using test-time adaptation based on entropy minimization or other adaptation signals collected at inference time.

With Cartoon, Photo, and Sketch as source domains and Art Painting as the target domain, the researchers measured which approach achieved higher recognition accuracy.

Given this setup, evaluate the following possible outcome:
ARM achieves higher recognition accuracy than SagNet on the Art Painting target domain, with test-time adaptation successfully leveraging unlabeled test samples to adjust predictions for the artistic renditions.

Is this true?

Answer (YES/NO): NO